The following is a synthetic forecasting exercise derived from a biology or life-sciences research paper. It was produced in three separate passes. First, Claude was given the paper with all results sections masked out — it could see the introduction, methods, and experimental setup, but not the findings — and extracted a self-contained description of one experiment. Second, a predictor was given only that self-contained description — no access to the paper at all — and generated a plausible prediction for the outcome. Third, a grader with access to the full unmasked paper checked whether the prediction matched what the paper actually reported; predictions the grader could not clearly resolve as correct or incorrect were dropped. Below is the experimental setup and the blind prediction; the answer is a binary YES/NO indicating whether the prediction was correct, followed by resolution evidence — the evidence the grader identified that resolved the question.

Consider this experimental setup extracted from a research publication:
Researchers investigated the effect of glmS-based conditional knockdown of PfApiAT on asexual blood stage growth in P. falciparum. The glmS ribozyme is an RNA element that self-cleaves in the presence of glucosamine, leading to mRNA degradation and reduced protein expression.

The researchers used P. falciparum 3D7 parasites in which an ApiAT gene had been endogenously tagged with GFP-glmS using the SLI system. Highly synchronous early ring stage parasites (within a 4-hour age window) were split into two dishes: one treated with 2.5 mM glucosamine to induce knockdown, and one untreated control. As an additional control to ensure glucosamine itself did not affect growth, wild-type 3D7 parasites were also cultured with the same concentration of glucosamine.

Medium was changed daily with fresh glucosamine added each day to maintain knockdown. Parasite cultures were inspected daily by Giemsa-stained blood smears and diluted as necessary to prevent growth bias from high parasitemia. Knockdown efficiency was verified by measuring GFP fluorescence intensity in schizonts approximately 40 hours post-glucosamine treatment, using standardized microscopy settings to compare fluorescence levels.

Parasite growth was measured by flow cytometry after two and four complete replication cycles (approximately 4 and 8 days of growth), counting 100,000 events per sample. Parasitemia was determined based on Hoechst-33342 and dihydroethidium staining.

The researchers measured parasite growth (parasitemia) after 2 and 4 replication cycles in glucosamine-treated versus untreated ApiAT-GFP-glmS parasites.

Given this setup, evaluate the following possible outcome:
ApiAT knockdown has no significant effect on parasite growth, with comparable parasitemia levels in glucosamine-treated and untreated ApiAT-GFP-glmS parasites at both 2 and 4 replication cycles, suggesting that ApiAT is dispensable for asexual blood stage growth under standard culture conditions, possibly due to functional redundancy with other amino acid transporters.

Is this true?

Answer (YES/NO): NO